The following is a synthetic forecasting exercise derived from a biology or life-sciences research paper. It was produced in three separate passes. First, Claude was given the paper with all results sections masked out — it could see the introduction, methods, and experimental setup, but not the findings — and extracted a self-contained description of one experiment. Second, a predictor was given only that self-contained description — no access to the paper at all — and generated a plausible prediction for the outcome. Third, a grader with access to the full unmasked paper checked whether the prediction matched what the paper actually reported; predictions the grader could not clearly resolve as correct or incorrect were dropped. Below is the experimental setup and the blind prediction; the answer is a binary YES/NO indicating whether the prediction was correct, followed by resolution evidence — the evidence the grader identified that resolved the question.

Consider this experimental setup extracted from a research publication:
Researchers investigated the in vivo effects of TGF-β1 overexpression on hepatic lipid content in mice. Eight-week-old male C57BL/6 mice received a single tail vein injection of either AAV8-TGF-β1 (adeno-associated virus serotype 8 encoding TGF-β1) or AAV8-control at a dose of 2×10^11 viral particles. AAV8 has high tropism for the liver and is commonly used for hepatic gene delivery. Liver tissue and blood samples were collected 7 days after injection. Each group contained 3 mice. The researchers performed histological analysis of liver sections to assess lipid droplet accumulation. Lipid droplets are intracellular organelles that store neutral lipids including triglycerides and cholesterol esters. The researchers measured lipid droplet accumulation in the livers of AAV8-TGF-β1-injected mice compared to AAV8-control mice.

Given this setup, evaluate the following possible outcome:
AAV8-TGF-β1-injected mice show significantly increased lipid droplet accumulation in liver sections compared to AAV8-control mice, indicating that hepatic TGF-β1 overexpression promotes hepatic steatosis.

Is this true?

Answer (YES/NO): NO